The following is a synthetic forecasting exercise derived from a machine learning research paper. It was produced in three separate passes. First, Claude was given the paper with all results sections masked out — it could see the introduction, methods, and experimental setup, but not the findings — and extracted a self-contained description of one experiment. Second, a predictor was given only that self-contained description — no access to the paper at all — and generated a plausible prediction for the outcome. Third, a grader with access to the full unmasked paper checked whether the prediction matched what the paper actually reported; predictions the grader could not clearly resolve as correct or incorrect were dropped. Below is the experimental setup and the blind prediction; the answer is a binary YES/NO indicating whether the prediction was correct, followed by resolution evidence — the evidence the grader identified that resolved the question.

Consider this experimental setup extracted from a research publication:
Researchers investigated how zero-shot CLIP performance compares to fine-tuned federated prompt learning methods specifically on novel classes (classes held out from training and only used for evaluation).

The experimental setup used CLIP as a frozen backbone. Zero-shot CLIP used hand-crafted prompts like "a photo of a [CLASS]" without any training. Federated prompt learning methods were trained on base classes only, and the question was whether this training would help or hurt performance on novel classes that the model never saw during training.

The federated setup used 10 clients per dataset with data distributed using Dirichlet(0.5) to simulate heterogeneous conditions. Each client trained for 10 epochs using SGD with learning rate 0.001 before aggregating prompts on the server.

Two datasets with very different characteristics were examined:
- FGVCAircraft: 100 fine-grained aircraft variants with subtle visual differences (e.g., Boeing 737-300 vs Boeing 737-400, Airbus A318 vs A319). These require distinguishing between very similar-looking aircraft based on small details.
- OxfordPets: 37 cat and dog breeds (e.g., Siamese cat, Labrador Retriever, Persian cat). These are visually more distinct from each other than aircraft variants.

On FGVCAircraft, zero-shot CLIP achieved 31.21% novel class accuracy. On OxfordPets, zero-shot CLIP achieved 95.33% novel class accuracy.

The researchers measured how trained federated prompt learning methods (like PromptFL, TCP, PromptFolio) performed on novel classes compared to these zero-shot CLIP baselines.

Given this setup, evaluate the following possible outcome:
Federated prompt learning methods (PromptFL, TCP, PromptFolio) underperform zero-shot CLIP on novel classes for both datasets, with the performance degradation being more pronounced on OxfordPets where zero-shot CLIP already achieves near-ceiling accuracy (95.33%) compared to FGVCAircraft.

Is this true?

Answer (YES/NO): NO